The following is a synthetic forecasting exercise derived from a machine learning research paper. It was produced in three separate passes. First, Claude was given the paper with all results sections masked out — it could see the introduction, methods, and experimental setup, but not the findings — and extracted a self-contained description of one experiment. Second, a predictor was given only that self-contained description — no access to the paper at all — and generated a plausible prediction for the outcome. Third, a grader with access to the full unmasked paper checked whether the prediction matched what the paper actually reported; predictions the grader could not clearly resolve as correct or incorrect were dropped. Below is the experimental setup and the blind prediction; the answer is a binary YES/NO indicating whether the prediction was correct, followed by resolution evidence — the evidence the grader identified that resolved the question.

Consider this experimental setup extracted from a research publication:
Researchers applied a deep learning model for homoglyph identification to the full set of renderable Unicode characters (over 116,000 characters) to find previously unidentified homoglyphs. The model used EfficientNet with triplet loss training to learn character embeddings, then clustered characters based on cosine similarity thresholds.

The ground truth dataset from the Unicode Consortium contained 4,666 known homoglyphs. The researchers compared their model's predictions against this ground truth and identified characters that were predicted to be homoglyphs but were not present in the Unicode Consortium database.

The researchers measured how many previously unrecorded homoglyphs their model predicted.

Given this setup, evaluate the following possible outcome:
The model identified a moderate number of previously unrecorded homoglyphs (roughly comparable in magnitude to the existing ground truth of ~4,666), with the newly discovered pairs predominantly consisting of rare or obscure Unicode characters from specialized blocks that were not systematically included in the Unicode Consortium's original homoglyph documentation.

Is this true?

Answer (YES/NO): NO